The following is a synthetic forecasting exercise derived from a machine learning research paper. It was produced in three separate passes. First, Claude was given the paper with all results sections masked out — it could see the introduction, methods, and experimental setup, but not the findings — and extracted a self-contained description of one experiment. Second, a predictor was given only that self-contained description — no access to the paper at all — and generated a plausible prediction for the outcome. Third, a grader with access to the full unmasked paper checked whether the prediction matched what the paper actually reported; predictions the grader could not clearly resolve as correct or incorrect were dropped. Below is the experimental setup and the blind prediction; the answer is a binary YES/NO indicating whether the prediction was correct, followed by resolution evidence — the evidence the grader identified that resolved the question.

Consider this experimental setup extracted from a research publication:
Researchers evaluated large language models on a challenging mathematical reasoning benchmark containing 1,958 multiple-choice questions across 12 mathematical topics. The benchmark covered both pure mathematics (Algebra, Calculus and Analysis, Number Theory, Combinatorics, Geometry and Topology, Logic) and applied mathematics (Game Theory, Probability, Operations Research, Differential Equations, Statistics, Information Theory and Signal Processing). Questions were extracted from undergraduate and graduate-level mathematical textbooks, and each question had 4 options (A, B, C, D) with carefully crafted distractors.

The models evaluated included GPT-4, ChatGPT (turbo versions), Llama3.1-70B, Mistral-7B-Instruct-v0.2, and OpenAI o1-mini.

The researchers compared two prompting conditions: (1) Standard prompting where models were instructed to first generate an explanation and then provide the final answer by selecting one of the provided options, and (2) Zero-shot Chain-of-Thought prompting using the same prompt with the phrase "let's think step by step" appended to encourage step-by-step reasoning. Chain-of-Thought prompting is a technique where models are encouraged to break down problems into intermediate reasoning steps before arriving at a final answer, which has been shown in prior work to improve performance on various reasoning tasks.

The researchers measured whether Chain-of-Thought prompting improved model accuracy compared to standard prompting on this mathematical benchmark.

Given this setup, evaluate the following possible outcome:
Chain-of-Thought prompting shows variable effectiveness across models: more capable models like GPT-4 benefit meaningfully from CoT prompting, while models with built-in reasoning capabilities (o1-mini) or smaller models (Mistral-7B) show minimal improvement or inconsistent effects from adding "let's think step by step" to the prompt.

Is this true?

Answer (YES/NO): NO